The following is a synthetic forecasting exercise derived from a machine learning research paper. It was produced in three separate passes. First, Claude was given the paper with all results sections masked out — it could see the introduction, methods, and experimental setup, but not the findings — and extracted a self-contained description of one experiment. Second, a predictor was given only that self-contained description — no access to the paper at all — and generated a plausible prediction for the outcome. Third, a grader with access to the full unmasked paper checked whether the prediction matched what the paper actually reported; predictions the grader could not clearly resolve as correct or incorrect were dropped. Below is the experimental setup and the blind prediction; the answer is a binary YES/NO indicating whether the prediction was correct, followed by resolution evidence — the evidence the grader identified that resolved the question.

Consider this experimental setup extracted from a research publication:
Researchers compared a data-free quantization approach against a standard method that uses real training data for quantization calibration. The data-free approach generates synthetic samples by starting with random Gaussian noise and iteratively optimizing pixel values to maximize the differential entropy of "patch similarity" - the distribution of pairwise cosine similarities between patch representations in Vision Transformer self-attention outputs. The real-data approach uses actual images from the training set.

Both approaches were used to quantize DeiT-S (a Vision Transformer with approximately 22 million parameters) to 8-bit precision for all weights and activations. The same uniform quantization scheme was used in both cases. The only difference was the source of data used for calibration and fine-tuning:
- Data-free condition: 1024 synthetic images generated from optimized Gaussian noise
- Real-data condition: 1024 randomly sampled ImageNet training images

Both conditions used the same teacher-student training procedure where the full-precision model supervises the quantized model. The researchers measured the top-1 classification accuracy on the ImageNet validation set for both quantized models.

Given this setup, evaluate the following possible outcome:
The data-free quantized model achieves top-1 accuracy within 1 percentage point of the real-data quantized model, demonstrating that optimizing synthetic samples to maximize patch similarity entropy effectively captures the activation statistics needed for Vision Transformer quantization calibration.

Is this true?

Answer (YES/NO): YES